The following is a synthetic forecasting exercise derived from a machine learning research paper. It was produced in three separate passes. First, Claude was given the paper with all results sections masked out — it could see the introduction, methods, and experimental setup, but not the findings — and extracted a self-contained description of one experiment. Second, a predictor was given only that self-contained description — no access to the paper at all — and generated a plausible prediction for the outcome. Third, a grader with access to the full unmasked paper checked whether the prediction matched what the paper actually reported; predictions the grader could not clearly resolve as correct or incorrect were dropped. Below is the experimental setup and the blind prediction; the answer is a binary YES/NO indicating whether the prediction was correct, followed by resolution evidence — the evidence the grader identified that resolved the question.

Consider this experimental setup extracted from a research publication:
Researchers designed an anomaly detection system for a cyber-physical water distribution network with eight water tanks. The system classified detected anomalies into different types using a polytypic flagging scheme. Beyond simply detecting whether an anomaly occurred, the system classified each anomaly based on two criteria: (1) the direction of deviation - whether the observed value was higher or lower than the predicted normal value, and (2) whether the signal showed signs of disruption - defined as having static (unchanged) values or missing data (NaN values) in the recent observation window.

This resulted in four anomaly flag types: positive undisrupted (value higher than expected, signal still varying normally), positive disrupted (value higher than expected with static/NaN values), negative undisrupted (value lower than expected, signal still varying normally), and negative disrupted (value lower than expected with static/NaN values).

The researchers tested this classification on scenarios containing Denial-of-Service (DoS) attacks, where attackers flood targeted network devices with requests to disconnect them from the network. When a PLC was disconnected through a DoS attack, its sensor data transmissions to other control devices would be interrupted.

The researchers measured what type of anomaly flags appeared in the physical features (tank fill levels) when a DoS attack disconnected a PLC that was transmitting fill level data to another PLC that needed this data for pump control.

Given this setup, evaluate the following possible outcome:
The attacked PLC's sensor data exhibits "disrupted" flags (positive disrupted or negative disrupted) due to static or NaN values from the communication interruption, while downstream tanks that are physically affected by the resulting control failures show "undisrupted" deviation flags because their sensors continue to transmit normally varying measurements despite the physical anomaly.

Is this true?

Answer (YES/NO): YES